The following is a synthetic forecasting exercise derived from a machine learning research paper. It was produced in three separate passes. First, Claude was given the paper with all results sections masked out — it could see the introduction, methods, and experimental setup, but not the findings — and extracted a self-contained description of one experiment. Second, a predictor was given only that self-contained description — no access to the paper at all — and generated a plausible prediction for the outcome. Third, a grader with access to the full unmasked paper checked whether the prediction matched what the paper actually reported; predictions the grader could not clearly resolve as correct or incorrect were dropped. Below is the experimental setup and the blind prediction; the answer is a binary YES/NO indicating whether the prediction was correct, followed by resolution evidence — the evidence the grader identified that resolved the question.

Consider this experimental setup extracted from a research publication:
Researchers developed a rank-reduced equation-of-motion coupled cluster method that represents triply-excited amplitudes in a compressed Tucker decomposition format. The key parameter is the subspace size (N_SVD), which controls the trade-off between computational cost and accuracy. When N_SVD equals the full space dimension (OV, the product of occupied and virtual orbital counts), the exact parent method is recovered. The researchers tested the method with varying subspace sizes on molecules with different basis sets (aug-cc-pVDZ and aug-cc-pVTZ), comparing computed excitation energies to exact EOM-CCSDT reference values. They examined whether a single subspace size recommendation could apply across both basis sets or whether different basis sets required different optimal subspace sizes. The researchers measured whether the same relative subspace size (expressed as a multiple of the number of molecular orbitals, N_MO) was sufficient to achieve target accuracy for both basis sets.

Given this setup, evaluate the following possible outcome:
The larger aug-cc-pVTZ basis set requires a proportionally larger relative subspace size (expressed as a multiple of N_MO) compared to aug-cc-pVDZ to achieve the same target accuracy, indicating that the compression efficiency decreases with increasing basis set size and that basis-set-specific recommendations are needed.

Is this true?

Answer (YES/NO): NO